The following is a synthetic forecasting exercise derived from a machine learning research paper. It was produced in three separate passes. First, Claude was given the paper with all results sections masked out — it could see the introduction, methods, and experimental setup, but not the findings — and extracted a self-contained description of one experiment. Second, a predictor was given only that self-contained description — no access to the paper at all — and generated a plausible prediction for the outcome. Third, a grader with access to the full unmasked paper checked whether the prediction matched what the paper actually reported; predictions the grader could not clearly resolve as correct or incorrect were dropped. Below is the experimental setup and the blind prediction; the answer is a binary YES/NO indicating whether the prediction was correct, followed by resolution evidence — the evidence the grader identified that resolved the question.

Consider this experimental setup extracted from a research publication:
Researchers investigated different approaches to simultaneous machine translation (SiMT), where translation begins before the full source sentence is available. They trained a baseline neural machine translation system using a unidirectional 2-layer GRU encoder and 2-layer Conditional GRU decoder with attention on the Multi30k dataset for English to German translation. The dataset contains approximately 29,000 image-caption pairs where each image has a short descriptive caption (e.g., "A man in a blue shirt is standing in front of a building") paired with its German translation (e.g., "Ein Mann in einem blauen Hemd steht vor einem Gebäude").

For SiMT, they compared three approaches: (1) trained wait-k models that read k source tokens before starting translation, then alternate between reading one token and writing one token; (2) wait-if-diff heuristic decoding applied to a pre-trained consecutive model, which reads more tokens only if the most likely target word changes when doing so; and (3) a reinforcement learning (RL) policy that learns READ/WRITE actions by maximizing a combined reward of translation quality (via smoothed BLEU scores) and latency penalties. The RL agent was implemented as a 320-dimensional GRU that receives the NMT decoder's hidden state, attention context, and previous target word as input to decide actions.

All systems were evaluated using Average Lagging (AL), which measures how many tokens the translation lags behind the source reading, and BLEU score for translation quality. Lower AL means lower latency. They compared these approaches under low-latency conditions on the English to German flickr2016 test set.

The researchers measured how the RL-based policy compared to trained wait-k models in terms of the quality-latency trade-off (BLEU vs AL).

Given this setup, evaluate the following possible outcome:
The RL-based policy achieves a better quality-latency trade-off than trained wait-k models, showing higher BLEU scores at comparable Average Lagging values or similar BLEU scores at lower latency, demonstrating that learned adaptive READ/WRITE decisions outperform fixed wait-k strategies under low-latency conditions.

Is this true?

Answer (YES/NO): NO